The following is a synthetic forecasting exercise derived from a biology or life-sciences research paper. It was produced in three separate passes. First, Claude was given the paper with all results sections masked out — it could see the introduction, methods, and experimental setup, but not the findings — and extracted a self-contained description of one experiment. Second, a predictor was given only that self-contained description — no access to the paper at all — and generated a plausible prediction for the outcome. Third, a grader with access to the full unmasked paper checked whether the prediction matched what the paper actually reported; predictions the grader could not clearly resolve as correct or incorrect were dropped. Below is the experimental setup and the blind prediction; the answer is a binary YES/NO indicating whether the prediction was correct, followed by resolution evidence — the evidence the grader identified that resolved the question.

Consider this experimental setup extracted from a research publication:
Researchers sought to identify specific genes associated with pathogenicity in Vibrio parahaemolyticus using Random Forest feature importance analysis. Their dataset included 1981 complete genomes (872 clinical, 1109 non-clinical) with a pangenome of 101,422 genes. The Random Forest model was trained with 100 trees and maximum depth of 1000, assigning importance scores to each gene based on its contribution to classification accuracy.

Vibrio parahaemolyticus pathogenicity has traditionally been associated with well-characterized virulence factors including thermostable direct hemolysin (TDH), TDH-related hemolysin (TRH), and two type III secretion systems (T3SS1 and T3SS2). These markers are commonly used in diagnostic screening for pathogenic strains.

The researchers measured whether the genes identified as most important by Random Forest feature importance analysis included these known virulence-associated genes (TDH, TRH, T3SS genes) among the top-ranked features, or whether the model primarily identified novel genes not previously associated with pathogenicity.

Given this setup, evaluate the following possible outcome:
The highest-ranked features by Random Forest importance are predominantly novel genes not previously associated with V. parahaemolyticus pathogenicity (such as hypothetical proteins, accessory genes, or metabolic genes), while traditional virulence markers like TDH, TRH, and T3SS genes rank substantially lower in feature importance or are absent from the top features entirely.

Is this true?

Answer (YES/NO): NO